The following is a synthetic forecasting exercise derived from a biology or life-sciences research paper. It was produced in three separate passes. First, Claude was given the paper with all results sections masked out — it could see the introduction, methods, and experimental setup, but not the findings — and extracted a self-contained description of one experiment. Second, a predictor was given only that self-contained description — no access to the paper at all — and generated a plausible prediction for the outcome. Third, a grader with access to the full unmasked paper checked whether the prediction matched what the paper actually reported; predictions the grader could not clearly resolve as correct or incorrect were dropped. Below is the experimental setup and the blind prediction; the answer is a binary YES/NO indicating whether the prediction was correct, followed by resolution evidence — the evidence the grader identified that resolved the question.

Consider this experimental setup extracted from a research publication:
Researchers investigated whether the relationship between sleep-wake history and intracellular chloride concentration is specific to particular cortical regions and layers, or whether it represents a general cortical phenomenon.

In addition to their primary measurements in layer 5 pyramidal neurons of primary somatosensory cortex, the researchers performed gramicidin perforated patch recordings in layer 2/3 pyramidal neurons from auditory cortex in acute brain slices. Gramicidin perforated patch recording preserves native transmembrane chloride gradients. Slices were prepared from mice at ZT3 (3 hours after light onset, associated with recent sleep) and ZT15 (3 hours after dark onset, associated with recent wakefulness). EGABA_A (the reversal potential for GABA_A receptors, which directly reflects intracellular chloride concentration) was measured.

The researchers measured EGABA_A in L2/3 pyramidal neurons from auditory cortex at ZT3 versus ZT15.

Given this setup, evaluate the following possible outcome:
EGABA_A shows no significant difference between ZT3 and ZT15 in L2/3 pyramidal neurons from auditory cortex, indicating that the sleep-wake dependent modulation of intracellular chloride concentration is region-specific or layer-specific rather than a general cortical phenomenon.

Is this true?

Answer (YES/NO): NO